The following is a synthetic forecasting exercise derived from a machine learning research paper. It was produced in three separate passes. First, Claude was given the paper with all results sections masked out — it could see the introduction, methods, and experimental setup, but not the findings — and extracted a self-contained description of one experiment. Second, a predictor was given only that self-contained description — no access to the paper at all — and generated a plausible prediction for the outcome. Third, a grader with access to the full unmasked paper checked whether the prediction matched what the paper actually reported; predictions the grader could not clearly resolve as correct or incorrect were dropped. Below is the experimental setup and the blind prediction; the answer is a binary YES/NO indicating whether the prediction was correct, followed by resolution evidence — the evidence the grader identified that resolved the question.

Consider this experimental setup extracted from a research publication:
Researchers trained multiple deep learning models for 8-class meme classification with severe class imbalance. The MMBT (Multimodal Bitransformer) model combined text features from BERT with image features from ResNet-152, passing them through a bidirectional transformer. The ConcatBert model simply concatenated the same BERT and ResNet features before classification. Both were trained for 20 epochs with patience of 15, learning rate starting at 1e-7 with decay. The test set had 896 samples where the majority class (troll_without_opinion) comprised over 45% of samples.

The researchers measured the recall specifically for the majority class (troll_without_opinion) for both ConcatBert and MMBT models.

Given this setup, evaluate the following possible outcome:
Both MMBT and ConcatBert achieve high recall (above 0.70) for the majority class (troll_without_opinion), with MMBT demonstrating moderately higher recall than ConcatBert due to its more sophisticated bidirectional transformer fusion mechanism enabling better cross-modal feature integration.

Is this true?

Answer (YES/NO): NO